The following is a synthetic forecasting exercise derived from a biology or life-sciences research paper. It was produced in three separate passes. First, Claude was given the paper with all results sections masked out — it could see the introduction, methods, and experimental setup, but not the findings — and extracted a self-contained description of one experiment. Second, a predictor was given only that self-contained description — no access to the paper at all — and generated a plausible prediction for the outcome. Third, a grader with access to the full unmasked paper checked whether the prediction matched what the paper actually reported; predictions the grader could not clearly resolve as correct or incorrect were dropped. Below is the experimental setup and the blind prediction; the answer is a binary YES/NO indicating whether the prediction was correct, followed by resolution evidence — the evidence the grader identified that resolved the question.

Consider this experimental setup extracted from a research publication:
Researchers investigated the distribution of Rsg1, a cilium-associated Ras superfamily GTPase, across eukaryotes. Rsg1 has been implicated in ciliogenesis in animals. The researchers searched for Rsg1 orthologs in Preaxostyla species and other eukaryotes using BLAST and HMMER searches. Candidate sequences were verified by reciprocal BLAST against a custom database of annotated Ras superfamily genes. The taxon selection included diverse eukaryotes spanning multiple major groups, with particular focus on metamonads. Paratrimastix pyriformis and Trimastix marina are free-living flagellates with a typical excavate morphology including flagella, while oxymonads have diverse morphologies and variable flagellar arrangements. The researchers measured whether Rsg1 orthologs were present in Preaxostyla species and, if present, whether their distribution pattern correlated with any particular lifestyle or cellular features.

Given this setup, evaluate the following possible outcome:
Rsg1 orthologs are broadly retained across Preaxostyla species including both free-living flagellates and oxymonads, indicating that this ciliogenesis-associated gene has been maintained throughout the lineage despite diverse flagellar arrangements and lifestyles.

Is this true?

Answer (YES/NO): NO